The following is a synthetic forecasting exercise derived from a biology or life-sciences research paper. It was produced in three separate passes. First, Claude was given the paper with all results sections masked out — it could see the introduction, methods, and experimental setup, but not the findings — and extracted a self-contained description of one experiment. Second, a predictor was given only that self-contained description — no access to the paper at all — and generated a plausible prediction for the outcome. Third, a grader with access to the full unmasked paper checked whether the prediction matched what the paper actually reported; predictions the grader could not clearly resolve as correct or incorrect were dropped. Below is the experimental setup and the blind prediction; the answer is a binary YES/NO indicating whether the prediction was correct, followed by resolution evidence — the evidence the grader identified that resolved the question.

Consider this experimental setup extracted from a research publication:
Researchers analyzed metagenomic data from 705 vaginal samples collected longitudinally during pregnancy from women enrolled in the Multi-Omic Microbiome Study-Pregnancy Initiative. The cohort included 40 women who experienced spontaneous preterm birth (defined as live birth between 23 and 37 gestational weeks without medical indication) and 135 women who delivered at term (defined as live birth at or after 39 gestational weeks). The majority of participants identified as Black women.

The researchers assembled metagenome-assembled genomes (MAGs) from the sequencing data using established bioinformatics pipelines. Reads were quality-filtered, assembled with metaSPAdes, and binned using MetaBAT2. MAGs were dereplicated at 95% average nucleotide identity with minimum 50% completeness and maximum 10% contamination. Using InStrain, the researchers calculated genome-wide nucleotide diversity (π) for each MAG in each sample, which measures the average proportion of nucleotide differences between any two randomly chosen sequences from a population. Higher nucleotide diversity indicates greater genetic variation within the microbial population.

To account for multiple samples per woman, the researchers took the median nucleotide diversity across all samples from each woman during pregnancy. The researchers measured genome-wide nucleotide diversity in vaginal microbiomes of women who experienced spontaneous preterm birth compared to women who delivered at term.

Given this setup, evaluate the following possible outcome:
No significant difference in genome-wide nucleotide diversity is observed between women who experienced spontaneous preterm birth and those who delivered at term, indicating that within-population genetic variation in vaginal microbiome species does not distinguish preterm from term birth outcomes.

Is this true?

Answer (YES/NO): NO